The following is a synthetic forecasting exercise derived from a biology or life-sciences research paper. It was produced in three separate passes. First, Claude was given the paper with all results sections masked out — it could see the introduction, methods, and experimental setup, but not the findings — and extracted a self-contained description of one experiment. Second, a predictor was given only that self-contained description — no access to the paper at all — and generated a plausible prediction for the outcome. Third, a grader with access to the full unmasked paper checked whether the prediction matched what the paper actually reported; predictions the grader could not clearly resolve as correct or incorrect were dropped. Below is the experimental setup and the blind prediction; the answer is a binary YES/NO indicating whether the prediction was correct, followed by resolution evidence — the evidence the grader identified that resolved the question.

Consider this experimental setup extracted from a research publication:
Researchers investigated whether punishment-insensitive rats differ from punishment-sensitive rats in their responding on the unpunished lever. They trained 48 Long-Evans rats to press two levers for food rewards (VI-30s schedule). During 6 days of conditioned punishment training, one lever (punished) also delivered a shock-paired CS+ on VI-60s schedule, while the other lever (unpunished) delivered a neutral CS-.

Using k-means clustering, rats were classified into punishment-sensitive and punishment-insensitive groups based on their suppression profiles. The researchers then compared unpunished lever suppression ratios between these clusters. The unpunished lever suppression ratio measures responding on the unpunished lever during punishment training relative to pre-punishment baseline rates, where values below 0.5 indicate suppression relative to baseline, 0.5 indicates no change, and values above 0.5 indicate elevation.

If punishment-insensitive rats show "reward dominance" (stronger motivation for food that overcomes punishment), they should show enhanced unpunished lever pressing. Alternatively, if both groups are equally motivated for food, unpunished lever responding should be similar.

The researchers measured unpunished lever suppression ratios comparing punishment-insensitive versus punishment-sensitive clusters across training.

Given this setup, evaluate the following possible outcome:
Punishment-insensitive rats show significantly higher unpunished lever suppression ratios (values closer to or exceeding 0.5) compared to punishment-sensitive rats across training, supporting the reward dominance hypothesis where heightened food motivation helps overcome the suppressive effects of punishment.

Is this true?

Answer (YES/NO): NO